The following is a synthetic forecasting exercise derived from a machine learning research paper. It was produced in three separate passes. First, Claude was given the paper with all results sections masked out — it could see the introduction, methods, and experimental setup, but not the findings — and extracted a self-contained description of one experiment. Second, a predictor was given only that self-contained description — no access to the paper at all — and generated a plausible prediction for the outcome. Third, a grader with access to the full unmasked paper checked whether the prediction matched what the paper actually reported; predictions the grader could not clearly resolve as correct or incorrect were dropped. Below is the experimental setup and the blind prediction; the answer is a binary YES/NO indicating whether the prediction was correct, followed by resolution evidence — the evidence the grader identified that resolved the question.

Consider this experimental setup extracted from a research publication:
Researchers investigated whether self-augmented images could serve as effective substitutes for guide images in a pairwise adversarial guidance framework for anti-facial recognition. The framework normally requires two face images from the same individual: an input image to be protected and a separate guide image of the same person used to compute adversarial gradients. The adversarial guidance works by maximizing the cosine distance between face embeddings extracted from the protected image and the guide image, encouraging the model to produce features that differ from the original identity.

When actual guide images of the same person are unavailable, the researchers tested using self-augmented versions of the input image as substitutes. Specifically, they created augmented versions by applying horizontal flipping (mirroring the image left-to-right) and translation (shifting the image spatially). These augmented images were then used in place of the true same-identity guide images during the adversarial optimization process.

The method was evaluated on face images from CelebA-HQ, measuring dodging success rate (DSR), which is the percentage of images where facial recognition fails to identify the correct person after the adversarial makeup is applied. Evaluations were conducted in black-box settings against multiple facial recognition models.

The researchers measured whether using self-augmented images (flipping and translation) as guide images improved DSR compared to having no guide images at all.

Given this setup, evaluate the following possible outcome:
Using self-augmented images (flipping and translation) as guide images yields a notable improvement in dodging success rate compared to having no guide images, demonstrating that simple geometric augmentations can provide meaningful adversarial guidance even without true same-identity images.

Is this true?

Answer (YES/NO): NO